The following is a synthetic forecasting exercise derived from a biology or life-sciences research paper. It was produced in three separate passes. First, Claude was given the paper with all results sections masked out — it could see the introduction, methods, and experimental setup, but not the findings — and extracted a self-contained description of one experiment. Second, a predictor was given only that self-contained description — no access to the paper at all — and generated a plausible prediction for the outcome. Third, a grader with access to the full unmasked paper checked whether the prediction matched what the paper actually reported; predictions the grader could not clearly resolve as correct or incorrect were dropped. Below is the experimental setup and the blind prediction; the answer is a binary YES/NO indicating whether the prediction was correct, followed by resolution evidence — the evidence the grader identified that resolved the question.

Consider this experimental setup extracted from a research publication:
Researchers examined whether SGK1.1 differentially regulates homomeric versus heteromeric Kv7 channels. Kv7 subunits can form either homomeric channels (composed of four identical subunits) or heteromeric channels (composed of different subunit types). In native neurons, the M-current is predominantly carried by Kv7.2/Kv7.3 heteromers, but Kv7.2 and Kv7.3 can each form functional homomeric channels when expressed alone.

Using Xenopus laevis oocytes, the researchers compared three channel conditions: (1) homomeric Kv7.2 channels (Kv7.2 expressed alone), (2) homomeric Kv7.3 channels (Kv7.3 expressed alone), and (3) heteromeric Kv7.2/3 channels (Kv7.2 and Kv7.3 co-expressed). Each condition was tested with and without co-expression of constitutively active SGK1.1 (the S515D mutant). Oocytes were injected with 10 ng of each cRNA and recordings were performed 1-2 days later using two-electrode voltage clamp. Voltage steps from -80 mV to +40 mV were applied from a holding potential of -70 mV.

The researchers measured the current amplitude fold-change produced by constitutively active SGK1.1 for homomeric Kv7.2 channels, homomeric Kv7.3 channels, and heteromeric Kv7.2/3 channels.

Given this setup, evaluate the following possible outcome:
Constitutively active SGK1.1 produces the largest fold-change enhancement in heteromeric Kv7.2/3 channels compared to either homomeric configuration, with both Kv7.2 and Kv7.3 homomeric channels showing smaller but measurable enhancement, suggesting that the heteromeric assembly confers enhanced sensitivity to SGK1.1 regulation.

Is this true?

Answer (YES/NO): NO